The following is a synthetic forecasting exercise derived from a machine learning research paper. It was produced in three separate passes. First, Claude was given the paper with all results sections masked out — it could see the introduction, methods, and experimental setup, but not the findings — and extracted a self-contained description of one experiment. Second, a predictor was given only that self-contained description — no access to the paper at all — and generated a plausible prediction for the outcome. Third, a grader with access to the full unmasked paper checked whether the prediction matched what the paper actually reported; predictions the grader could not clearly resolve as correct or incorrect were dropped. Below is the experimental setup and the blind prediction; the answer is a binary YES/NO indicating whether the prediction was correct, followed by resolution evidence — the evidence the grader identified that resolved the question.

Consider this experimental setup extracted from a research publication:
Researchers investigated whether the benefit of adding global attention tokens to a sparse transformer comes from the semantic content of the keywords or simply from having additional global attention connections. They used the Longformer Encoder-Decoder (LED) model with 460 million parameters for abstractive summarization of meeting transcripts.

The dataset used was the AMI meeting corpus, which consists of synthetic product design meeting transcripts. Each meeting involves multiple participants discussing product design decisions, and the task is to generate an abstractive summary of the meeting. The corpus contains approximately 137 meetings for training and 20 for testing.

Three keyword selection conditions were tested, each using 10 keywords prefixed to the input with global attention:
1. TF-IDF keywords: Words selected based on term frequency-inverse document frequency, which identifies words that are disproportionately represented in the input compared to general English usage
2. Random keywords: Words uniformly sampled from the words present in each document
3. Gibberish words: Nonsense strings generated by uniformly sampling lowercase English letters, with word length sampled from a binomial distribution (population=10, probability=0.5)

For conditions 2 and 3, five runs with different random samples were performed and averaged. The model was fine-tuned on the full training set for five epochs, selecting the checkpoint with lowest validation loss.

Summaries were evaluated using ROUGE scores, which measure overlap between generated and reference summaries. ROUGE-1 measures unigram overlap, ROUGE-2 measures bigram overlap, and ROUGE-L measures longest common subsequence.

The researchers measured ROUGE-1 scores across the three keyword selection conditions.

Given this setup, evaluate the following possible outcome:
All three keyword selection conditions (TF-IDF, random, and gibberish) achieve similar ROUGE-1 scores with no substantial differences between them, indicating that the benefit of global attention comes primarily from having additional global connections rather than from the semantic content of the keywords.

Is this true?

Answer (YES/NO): NO